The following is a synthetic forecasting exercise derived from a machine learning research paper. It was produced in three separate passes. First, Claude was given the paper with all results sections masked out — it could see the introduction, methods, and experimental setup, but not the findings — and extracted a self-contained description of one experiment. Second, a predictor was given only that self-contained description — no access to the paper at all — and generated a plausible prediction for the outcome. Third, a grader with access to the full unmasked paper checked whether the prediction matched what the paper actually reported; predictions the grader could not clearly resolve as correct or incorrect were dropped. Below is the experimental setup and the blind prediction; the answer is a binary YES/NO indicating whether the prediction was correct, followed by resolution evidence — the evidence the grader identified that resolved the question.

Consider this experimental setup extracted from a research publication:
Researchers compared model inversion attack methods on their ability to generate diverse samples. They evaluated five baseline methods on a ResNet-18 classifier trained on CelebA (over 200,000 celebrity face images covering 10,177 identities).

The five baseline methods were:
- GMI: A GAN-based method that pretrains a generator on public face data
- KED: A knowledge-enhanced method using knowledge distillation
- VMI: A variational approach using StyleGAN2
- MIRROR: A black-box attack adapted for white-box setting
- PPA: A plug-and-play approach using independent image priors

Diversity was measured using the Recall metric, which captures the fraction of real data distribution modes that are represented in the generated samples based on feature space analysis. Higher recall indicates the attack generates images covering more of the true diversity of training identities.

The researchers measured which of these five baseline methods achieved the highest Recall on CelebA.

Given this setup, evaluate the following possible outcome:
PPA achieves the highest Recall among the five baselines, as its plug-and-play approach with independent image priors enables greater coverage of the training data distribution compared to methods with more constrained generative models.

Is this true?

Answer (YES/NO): YES